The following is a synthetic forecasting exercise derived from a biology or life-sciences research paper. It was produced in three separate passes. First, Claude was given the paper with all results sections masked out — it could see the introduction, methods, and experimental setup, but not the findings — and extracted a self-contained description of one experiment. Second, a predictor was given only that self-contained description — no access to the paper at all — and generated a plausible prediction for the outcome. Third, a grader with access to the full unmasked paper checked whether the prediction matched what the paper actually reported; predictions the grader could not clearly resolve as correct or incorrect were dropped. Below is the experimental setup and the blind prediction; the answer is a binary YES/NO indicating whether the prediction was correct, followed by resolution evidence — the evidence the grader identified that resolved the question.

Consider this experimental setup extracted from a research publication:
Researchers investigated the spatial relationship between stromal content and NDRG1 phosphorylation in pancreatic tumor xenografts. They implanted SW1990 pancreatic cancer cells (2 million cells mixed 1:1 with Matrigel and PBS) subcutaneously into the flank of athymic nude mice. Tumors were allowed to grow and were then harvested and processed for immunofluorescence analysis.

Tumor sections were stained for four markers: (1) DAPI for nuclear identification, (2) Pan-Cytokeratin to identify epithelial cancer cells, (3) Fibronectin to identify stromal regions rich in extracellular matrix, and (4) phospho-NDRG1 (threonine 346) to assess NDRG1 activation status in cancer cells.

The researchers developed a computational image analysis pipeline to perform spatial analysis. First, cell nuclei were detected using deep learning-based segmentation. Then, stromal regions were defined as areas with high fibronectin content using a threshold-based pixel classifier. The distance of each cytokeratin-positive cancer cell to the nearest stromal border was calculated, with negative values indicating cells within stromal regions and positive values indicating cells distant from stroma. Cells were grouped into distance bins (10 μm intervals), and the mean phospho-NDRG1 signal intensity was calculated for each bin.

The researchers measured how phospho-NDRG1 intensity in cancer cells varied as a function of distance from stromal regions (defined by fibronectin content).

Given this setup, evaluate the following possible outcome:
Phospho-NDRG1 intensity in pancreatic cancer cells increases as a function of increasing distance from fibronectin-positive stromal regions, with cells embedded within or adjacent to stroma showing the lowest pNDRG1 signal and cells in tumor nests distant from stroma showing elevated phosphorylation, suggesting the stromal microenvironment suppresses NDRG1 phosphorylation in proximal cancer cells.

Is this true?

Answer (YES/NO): NO